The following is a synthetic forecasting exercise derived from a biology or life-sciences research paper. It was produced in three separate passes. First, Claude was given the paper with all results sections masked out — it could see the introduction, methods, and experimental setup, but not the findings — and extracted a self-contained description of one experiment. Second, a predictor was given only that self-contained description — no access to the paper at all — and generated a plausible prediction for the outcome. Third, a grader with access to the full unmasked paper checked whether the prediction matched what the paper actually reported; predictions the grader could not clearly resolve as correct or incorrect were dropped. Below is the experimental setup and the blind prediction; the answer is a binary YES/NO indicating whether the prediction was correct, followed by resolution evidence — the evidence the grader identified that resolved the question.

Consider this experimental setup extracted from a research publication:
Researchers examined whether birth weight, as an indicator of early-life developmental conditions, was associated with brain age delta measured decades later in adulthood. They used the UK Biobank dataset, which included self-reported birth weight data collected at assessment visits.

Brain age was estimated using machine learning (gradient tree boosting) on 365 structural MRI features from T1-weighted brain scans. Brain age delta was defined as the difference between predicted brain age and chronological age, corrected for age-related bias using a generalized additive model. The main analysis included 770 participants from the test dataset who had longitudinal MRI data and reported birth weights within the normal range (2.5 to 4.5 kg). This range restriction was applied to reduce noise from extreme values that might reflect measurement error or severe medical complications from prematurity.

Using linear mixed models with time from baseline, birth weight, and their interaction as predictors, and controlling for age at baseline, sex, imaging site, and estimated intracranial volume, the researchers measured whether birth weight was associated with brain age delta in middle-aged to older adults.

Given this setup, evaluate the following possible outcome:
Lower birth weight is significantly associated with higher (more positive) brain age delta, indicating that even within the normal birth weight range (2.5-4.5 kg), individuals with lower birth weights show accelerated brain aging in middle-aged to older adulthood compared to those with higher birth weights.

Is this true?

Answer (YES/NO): YES